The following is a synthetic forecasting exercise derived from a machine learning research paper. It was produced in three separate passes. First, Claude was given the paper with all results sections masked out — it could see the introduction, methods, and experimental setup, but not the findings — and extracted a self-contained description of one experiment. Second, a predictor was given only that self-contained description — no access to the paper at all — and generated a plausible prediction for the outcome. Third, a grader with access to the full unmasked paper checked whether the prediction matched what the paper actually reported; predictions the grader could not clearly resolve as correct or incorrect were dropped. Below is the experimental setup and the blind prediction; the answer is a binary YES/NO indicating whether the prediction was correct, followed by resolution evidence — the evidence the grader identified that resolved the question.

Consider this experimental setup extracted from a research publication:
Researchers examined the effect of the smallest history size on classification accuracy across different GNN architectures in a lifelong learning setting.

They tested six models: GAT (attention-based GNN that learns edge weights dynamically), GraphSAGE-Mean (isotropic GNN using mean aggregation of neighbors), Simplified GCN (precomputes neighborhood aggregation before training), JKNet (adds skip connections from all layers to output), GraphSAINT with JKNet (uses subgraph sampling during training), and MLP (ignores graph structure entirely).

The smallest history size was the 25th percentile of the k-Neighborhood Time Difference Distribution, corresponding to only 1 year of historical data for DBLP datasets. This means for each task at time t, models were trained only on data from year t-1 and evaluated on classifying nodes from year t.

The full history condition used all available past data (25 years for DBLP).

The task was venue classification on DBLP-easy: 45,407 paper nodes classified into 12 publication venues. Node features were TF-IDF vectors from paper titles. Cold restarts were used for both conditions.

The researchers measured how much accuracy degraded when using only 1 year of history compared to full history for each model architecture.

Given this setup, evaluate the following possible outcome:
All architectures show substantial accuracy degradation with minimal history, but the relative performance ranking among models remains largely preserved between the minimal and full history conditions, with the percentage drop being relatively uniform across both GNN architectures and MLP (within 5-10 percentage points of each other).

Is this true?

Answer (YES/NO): NO